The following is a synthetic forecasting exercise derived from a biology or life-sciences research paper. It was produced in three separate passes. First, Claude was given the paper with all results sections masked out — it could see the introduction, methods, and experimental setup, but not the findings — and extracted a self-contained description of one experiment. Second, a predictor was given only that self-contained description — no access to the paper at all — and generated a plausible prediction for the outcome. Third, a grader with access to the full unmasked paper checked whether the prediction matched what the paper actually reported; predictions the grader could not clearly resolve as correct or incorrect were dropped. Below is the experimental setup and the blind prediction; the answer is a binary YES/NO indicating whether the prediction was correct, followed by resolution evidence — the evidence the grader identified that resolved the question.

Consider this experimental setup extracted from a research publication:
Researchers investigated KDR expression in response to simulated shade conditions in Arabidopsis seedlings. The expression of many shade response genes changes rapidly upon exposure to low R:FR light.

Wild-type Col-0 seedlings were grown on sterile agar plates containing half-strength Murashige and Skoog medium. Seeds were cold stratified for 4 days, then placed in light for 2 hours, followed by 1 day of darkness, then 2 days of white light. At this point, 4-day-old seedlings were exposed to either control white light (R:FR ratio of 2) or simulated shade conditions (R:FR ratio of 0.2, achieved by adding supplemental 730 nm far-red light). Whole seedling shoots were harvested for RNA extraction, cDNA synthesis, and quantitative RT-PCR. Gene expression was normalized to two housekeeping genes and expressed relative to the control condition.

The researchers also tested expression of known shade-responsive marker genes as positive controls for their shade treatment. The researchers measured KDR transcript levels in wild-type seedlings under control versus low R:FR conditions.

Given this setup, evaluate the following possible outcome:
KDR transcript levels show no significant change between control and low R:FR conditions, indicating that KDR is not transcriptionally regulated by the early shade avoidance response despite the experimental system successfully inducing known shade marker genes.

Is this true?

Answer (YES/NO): NO